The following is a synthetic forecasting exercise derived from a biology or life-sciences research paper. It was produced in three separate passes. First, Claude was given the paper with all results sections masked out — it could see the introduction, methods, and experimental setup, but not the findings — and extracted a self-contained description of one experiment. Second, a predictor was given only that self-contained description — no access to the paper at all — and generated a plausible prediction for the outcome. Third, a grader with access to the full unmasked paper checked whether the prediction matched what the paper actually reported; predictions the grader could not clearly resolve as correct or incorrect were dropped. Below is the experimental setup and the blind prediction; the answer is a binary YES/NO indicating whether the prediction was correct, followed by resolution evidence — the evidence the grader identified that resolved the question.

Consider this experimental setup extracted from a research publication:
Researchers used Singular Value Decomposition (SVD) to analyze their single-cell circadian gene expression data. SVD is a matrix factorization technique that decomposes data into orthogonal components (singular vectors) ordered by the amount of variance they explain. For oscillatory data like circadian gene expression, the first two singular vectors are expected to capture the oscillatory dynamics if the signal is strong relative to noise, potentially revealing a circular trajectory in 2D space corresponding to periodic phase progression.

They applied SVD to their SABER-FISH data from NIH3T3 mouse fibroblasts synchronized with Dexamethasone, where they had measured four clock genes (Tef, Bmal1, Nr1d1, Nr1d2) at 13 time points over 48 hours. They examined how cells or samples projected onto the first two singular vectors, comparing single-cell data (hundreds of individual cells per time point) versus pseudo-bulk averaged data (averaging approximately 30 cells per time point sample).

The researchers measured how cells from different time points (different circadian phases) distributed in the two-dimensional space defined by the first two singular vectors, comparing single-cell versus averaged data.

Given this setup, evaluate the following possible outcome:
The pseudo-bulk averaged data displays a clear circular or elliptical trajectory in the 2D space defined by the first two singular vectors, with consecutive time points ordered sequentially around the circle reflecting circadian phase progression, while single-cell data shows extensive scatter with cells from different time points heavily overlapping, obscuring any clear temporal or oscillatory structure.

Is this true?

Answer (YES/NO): YES